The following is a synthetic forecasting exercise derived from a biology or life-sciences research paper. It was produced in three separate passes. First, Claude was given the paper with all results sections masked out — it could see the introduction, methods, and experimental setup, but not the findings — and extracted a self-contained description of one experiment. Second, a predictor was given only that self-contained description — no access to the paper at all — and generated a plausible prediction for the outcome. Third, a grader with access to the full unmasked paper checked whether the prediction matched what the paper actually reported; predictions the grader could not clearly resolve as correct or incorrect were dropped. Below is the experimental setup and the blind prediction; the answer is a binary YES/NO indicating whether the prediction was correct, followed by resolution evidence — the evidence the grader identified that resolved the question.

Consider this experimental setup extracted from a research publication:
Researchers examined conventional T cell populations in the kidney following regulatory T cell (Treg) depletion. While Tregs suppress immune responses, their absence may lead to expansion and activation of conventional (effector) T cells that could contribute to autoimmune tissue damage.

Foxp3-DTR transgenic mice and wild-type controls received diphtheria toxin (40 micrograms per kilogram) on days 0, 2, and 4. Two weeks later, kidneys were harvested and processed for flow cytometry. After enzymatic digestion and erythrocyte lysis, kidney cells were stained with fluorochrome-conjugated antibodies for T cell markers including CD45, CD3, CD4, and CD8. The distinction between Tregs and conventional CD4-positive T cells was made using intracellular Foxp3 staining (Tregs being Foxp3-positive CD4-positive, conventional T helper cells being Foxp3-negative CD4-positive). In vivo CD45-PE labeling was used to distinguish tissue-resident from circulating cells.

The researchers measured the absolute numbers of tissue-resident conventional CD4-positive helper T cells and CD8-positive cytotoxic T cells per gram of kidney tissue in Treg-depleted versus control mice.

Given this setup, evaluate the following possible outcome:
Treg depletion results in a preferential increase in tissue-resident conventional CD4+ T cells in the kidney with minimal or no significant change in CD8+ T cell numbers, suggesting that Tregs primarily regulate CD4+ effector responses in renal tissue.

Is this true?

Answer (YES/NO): NO